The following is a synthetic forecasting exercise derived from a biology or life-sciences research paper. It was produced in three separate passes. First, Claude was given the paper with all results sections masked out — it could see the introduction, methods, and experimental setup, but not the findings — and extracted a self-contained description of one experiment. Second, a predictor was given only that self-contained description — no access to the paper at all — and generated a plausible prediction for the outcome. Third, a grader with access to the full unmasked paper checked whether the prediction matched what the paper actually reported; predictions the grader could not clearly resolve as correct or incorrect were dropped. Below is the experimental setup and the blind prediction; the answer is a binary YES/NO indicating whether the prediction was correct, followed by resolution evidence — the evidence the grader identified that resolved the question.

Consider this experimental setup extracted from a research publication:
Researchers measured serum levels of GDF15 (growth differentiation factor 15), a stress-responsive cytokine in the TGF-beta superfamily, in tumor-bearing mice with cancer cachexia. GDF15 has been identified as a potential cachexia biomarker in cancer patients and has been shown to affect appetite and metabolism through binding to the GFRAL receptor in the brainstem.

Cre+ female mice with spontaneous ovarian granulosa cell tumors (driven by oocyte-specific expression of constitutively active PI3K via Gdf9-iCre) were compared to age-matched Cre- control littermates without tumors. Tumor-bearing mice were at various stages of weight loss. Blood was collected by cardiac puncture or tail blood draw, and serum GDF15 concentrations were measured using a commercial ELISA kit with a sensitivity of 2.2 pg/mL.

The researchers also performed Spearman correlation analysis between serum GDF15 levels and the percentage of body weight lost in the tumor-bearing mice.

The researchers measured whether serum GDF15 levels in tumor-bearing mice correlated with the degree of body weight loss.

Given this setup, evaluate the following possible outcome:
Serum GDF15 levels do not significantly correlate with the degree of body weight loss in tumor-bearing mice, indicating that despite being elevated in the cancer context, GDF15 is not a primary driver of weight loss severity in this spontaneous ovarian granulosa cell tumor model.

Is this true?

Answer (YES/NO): YES